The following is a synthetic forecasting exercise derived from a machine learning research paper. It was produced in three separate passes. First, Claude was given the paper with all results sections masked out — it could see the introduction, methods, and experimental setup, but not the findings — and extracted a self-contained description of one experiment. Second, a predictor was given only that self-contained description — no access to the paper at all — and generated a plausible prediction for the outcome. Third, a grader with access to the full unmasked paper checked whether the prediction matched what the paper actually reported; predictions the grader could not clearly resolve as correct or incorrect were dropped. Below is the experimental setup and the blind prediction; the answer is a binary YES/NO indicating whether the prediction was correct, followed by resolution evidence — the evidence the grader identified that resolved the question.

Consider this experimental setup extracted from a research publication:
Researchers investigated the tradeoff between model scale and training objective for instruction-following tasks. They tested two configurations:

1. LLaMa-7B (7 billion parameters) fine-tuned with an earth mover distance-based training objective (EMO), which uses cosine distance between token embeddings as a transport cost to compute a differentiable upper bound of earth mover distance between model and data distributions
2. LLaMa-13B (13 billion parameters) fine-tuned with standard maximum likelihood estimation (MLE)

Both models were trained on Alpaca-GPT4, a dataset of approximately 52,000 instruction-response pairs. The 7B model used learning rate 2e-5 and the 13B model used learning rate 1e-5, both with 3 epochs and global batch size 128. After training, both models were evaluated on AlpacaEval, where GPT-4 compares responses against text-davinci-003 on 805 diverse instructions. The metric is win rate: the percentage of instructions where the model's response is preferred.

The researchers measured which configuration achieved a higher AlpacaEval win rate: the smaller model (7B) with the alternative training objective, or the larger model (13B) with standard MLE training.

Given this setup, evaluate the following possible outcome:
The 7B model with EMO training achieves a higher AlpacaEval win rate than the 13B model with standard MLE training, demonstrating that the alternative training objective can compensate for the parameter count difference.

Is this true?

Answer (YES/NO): NO